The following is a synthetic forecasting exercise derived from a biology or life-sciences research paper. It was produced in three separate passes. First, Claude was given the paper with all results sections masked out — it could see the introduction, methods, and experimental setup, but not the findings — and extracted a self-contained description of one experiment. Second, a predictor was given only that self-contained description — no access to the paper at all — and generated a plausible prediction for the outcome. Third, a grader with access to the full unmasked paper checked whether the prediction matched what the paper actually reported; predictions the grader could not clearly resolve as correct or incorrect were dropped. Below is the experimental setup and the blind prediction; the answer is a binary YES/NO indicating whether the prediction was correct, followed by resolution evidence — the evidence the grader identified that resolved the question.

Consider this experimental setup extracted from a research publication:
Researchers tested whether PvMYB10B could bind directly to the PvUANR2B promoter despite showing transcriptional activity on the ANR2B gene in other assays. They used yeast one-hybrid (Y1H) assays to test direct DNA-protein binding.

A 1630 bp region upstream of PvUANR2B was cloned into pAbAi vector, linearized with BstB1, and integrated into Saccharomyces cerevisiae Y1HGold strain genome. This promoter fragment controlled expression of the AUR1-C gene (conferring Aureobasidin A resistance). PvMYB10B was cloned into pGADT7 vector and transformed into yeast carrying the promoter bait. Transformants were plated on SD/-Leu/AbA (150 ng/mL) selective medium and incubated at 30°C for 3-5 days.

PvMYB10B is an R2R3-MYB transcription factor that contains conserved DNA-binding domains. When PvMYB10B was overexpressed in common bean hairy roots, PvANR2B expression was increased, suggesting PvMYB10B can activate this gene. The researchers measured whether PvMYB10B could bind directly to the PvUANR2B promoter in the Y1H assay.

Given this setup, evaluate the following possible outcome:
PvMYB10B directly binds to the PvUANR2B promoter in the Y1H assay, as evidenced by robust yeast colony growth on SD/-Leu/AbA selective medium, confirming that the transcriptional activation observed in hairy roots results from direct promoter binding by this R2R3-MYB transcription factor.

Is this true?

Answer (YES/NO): NO